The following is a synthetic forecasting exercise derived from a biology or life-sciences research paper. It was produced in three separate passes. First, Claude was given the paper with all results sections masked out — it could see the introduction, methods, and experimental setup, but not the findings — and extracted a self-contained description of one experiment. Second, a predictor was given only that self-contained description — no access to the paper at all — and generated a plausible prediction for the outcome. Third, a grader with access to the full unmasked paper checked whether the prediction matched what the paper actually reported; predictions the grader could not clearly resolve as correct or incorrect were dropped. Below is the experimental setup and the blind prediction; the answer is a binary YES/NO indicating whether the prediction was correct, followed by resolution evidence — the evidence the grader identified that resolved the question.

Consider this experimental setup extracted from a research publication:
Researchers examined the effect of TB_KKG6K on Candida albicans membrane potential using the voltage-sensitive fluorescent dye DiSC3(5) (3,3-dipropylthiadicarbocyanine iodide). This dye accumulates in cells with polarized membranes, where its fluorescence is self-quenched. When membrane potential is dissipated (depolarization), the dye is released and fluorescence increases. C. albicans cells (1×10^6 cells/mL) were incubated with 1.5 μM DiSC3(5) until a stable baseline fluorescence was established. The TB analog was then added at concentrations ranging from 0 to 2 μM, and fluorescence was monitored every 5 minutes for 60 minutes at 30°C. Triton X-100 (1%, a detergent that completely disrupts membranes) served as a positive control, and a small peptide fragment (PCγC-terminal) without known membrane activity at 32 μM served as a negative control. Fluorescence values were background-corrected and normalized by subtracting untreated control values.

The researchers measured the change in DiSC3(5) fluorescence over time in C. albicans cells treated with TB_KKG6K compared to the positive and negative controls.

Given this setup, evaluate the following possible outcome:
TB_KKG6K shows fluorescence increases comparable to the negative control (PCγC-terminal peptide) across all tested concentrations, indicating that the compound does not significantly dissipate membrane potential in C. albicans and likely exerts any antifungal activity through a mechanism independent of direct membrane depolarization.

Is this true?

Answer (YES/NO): NO